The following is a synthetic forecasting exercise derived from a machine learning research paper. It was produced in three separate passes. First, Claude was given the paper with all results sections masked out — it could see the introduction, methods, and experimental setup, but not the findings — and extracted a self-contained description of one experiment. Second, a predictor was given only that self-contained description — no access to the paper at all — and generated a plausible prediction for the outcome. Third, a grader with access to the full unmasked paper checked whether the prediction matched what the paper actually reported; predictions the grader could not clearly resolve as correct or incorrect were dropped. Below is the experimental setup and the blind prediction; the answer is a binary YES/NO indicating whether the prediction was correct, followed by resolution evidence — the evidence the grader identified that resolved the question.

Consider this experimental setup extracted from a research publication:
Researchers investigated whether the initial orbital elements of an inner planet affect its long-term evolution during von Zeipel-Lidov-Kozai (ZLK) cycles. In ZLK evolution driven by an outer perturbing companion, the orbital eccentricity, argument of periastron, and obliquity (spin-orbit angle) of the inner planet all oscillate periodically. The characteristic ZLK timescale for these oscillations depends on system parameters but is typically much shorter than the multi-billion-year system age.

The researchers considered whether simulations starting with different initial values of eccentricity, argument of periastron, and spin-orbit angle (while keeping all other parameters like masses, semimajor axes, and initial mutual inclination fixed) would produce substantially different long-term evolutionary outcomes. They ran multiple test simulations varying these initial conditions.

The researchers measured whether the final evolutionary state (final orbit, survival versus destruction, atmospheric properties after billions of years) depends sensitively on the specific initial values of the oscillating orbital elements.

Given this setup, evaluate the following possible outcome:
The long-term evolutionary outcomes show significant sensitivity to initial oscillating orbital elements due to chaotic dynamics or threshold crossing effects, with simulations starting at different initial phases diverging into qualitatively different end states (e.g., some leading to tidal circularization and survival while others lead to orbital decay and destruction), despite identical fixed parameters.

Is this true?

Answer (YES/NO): NO